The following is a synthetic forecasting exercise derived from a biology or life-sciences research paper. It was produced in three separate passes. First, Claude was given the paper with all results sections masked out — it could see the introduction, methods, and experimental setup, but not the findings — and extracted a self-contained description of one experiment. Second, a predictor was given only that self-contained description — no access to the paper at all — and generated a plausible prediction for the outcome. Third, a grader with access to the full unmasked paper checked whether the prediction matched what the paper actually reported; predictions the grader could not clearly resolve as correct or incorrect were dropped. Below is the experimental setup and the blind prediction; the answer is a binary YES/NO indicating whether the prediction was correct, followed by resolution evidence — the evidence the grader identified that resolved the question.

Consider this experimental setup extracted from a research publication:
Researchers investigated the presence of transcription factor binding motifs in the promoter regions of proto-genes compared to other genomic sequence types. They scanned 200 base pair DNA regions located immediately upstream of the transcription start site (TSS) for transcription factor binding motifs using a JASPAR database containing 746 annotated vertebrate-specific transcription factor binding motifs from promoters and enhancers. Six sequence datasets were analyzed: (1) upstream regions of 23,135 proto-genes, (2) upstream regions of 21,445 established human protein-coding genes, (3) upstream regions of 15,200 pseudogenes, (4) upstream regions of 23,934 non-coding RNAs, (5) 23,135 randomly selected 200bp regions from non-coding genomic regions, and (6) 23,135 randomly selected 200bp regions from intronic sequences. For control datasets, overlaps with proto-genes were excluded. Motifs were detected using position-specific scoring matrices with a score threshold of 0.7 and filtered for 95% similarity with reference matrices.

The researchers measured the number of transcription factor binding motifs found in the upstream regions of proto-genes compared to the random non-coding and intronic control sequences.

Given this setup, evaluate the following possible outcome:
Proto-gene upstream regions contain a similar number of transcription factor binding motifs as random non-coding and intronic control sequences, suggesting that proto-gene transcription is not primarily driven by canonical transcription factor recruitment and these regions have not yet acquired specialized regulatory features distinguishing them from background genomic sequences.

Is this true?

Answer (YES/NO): NO